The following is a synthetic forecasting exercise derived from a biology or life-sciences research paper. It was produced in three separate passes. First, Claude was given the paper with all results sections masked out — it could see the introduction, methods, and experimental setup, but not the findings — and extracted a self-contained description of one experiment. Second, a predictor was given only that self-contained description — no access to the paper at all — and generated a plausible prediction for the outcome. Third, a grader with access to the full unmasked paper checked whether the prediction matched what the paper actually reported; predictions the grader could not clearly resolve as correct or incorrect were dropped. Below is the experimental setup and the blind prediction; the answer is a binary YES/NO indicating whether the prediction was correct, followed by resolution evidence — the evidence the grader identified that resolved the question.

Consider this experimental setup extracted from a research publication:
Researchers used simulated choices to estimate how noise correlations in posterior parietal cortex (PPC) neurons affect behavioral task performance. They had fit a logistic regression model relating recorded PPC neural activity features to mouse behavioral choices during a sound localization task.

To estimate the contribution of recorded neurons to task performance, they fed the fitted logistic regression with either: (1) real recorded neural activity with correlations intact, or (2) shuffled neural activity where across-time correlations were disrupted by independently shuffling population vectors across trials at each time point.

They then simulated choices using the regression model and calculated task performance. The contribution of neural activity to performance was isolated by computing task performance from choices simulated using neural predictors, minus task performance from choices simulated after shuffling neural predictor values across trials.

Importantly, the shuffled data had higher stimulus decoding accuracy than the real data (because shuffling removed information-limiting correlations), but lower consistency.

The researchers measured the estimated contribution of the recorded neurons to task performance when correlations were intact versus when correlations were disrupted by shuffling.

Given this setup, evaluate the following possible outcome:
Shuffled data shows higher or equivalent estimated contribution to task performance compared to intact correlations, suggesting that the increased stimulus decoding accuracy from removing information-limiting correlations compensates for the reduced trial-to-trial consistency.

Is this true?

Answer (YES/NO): NO